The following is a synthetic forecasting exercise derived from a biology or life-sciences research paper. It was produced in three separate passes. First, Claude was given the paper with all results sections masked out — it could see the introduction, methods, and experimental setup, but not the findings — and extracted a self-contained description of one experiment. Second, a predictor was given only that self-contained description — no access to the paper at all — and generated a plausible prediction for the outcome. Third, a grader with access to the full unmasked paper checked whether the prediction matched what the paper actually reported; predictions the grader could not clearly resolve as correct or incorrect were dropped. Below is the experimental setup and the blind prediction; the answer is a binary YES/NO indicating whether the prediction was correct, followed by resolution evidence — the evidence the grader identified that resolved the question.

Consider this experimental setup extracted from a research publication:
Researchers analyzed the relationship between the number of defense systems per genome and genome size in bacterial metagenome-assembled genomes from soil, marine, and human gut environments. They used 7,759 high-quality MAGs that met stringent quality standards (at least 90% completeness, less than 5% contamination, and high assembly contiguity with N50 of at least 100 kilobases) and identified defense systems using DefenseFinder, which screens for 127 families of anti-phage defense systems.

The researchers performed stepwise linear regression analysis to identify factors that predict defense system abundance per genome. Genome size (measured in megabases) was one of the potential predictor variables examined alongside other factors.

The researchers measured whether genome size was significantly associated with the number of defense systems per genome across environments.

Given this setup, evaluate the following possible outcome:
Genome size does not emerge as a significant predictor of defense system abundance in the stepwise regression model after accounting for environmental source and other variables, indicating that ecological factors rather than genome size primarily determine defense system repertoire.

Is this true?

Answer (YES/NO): NO